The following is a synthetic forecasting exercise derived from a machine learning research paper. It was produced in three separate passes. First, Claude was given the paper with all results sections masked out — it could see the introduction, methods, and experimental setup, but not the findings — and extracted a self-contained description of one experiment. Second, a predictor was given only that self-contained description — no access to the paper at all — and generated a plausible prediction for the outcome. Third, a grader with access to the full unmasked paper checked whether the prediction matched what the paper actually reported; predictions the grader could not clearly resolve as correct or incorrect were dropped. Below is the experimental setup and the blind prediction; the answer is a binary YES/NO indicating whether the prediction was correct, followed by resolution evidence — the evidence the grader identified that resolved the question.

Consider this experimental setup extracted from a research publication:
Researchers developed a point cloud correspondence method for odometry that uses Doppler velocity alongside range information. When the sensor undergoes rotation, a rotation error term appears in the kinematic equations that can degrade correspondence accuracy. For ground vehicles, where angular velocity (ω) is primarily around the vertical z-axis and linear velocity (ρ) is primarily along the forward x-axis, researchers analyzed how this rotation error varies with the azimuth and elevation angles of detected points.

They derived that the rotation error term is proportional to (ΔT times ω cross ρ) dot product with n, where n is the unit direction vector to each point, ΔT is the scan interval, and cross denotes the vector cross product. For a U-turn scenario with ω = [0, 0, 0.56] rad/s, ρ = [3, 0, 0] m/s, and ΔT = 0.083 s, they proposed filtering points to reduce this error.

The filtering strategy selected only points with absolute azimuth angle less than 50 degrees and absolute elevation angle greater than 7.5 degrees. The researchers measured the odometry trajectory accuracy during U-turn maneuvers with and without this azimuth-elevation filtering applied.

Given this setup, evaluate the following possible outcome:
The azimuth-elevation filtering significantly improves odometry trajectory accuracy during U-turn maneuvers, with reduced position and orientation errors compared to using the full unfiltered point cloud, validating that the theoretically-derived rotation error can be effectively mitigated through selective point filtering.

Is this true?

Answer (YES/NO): YES